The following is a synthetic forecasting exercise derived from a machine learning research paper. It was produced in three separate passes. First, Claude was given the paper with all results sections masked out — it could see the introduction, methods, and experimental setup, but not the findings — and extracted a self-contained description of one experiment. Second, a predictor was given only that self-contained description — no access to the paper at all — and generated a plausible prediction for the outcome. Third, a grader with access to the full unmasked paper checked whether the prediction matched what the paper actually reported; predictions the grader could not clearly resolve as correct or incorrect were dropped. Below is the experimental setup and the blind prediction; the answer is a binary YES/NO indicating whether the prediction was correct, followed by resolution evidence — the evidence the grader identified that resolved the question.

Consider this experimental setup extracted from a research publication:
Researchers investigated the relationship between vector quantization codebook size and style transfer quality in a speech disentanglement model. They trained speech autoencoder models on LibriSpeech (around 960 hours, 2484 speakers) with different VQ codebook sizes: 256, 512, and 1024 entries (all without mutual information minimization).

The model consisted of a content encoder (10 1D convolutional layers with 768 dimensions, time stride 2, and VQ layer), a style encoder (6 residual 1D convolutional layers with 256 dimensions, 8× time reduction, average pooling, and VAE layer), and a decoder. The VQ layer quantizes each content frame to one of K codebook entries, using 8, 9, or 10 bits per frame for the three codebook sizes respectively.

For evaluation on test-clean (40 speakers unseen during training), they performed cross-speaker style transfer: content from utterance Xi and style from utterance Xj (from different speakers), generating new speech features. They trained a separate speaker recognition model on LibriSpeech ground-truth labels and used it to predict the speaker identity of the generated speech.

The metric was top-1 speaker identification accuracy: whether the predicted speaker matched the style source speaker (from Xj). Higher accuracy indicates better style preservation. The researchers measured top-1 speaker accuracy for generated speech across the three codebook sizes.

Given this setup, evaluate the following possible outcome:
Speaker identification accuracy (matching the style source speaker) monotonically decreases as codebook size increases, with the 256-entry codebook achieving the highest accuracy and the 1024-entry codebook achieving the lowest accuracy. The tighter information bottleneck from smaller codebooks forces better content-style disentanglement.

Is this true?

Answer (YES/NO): NO